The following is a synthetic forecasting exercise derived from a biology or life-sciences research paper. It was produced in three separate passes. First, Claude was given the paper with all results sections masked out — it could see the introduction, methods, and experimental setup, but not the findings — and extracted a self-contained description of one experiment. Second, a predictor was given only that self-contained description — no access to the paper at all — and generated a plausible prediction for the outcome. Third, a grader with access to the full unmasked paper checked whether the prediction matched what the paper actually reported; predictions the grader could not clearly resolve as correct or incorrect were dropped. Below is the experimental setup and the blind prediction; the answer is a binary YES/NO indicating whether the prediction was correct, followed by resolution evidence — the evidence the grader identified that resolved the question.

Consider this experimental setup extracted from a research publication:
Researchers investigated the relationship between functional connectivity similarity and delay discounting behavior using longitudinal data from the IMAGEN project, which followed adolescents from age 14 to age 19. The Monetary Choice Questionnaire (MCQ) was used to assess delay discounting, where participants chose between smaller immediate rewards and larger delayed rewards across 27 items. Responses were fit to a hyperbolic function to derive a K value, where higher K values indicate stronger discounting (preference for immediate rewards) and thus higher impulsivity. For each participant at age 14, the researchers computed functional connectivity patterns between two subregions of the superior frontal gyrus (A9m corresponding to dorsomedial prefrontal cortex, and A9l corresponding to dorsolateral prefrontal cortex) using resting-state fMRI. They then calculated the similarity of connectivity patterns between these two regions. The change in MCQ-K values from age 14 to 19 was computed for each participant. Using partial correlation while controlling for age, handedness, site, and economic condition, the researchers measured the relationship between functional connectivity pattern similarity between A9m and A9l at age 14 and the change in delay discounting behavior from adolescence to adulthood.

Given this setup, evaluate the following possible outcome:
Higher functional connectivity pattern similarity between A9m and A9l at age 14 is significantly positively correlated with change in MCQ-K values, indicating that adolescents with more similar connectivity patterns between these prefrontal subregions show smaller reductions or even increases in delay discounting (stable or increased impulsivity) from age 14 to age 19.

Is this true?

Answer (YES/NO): NO